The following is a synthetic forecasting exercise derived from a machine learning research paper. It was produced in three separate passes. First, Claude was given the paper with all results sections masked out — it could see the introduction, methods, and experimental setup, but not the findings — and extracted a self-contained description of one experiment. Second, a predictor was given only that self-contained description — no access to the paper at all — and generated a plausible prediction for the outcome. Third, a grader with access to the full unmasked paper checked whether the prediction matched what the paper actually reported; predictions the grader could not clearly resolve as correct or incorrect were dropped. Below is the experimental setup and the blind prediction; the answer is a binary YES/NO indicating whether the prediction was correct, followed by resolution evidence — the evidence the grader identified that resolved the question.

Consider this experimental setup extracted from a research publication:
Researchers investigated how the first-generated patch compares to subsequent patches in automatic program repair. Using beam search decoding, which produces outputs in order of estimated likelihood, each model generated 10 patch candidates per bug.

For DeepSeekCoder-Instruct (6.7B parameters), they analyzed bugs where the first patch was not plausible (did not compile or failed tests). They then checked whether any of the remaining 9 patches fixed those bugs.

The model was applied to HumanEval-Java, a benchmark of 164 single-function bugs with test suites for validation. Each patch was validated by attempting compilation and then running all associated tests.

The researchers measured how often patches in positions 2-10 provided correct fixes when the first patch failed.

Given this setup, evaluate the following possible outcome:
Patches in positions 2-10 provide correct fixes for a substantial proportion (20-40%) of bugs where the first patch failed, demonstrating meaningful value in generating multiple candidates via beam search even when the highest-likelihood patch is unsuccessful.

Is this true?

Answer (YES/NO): NO